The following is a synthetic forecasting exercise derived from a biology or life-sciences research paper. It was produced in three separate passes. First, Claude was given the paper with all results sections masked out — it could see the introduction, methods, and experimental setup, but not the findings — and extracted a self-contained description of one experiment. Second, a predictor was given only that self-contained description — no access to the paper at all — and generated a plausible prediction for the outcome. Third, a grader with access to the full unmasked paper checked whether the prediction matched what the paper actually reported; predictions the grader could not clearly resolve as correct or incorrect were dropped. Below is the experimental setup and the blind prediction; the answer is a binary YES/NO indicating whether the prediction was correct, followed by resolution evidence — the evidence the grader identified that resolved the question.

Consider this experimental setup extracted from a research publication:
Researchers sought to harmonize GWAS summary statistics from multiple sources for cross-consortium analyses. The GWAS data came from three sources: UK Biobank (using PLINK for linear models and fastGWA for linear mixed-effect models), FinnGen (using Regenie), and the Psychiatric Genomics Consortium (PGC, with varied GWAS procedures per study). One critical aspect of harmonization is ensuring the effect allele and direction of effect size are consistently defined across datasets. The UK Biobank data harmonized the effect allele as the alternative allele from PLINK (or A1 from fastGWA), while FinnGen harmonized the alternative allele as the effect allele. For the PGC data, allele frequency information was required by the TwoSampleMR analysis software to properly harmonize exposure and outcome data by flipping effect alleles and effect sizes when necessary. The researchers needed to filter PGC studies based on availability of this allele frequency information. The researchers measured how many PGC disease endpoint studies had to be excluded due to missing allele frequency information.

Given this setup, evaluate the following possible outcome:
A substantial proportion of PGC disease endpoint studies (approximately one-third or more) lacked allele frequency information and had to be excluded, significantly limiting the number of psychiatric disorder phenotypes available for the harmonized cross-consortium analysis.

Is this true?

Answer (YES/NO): NO